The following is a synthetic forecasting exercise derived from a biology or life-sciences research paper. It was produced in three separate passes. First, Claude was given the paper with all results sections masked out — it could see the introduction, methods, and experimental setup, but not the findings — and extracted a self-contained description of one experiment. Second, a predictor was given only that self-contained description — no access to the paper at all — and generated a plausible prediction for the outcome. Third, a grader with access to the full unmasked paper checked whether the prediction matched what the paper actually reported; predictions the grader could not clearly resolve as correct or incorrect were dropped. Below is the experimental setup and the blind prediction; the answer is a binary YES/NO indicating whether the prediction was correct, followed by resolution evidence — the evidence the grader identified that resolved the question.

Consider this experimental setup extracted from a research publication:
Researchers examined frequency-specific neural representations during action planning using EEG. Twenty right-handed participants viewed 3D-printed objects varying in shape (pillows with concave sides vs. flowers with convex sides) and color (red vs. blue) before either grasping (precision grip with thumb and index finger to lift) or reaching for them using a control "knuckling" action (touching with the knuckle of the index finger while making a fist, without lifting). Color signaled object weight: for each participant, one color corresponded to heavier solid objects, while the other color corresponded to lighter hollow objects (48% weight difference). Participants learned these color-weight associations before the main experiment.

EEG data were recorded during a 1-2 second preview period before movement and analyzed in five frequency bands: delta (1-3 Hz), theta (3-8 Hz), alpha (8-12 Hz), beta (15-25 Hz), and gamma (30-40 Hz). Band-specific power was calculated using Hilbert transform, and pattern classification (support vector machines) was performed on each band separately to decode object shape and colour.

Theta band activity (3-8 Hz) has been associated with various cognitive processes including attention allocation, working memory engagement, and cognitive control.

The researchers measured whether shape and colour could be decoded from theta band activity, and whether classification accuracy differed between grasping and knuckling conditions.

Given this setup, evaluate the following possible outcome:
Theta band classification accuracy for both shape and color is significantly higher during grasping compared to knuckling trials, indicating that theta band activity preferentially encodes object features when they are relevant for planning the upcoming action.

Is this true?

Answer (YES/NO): NO